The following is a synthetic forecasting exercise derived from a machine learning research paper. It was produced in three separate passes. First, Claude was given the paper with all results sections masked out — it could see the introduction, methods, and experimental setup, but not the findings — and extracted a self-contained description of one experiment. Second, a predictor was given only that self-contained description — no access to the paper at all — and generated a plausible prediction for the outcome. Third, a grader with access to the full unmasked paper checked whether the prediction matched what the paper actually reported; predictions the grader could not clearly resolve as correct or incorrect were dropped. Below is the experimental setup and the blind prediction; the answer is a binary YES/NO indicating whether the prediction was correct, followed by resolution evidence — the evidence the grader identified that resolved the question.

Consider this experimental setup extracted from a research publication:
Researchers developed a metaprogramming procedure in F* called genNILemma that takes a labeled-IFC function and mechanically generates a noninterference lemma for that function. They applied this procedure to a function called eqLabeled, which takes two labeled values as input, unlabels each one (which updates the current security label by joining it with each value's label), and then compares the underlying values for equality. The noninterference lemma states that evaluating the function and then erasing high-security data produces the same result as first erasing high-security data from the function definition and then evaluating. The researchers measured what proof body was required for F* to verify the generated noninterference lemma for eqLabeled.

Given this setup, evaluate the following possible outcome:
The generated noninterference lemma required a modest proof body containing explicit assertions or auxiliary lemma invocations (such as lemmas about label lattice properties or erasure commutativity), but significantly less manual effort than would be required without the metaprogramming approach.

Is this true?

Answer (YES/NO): NO